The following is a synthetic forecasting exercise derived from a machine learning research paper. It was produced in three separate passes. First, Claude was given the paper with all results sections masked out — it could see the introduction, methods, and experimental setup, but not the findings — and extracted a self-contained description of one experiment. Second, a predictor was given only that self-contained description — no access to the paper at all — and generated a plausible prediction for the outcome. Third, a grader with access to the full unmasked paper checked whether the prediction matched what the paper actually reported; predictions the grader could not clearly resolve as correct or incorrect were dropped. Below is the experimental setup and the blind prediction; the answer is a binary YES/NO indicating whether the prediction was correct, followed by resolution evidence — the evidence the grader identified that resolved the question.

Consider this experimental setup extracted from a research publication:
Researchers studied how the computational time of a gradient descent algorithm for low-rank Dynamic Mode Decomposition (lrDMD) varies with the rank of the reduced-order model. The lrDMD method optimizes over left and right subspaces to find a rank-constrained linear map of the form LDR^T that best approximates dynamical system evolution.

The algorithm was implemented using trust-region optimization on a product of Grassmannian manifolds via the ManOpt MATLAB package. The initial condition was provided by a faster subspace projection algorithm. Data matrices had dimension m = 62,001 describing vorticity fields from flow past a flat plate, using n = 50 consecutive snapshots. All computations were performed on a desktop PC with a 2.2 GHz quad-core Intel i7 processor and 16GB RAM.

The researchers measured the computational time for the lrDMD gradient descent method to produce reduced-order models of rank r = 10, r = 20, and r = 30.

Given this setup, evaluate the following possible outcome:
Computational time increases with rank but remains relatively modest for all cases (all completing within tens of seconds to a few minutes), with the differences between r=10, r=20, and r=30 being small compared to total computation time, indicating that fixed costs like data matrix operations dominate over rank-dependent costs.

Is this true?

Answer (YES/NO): NO